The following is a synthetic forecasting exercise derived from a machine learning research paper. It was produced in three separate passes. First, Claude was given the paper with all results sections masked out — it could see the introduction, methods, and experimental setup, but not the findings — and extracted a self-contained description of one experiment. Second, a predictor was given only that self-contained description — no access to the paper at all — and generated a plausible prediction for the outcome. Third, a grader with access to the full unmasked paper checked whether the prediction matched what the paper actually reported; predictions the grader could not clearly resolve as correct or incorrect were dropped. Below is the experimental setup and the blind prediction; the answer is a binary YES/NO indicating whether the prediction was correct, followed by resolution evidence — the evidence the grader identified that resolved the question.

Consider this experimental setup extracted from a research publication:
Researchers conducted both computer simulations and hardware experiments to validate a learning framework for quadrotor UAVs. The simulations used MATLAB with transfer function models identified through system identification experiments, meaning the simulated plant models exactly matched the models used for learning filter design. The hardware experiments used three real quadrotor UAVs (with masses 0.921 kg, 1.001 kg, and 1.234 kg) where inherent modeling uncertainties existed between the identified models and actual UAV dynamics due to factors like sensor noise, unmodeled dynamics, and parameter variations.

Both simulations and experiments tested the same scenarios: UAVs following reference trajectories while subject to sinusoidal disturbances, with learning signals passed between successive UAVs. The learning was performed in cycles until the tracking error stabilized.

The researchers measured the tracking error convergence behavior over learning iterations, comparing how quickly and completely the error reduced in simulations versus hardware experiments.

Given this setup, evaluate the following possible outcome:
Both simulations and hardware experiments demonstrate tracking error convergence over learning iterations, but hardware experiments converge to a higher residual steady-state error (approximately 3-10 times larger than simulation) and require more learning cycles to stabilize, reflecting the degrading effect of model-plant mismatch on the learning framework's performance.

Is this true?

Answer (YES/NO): NO